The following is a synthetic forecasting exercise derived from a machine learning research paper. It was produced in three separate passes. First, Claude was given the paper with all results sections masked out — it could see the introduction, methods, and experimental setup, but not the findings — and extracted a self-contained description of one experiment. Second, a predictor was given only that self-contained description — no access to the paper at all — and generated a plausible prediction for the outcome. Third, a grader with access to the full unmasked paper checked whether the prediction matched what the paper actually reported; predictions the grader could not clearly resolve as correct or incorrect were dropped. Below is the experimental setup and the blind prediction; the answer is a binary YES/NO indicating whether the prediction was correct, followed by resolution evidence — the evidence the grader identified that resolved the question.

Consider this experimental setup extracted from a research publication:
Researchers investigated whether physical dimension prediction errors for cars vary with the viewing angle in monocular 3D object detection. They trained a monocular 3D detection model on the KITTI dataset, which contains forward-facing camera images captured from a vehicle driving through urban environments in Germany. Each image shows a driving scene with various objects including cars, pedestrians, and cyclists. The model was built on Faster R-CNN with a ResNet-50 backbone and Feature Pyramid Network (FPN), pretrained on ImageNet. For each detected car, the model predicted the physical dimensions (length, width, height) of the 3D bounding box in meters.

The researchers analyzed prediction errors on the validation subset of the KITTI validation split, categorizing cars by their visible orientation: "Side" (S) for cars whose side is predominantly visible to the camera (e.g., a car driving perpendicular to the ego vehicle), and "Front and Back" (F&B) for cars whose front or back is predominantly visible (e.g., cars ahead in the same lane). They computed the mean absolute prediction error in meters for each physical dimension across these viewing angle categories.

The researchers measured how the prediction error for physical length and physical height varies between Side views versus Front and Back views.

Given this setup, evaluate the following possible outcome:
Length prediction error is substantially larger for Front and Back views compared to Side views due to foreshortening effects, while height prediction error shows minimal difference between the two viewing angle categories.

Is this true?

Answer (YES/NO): NO